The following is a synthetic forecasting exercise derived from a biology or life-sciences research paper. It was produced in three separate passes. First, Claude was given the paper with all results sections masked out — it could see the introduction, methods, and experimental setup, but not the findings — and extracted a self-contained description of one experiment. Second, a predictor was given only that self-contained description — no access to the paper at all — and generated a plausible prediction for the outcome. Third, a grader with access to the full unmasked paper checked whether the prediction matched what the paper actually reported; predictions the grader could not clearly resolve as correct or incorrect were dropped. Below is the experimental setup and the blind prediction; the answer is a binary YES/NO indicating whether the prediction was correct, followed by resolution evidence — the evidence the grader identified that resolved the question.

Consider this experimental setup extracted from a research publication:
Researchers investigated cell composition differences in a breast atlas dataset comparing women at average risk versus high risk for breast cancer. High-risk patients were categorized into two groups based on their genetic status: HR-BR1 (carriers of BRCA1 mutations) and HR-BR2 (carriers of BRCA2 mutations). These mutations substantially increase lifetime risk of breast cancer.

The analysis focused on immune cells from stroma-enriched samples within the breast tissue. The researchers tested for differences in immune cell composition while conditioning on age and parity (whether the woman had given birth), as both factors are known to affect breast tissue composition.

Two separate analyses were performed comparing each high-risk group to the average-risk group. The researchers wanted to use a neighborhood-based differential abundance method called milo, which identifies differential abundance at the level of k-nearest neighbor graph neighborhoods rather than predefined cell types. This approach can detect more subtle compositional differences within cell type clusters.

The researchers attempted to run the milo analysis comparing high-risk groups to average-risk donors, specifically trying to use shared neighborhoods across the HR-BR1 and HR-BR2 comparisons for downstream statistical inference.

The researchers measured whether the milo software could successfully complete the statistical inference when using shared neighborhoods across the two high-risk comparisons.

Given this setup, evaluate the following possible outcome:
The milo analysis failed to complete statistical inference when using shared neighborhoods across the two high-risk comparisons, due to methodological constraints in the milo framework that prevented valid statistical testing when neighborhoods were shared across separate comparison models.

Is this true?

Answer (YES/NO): NO